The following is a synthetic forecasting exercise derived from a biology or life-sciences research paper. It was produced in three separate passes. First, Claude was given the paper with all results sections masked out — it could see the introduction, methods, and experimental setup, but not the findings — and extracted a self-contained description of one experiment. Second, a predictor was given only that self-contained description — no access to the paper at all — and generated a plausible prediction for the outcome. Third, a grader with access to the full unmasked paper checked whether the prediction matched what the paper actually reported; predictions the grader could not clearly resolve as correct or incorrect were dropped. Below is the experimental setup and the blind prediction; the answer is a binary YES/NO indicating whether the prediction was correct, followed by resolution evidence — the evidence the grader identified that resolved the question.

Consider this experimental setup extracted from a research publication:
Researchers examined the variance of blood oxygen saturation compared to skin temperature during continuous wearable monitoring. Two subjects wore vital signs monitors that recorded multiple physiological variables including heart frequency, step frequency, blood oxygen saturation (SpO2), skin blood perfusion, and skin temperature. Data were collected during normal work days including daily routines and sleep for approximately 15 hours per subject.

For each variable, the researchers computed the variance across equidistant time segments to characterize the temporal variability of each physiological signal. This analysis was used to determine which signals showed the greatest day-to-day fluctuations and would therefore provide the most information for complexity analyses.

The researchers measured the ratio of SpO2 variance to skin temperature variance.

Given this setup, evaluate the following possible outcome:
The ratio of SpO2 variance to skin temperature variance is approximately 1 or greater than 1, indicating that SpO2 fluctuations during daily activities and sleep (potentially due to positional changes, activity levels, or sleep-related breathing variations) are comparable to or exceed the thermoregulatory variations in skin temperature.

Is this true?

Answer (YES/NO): YES